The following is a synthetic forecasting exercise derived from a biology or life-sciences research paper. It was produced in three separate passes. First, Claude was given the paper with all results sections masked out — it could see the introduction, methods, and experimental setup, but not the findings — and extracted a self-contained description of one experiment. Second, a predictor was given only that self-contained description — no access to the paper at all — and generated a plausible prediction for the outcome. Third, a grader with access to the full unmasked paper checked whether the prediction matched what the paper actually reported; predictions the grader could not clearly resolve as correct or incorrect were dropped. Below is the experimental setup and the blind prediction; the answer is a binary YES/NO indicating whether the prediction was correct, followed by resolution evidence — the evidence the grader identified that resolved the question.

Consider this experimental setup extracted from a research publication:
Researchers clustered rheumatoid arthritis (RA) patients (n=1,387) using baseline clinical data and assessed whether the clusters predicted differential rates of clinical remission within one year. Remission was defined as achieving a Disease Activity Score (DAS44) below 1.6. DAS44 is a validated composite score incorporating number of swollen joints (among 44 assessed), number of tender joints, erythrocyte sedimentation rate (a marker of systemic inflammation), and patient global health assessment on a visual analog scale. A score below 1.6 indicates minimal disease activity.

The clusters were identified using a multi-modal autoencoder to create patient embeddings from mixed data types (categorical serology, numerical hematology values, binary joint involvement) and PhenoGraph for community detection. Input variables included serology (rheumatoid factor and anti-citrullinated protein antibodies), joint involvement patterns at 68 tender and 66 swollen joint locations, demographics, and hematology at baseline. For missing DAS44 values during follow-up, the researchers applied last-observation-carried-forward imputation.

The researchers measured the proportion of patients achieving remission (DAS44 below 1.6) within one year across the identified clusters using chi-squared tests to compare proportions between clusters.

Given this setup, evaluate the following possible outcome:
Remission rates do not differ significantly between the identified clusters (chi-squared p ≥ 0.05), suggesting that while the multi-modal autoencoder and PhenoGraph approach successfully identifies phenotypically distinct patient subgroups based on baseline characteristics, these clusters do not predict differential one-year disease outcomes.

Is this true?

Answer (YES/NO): NO